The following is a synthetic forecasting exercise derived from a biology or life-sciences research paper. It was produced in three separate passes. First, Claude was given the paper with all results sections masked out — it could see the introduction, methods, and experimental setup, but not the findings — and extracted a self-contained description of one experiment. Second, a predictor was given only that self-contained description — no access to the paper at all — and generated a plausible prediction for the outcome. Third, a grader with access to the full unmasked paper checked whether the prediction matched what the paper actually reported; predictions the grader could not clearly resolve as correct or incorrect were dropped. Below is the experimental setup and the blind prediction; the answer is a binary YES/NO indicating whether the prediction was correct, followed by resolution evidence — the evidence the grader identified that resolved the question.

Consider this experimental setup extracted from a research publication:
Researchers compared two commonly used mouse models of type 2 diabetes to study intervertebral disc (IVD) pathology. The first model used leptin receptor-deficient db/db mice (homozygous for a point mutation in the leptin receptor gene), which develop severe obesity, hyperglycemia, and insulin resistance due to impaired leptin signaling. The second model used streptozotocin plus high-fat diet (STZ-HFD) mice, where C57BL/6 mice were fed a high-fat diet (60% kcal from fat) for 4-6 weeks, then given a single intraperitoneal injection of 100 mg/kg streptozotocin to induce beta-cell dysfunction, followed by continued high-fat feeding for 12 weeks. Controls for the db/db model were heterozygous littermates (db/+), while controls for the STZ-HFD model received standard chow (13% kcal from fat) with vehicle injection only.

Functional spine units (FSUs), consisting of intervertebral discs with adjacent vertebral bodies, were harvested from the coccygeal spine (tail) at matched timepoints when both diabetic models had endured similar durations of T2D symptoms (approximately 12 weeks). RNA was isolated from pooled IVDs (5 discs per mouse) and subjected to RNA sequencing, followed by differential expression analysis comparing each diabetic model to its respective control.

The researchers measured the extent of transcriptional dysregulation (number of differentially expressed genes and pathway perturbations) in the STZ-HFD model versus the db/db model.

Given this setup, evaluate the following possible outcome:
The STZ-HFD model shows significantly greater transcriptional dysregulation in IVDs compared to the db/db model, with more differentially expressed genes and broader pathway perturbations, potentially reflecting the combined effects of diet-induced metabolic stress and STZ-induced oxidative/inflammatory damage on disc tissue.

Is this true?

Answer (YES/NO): NO